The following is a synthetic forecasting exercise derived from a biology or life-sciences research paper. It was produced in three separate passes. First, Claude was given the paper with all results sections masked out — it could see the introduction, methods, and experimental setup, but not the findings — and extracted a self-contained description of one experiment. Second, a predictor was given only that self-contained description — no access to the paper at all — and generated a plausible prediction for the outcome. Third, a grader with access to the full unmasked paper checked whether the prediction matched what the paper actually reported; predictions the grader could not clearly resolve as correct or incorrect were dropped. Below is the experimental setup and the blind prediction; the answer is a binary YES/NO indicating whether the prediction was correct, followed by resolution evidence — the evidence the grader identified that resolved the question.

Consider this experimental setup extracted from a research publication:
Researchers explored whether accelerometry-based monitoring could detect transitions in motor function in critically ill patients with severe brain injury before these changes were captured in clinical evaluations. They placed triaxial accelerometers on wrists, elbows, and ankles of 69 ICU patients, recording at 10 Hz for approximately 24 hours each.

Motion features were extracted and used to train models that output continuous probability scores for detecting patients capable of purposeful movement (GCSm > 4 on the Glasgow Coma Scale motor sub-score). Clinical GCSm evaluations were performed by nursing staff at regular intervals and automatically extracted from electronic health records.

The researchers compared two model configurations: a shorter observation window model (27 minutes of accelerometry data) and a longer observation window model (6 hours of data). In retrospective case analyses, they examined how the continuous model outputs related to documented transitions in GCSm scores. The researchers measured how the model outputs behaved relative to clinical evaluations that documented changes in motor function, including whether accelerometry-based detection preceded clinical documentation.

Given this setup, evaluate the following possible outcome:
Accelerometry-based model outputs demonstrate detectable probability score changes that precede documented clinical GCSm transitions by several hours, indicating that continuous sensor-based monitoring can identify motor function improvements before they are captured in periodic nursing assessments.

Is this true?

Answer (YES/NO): YES